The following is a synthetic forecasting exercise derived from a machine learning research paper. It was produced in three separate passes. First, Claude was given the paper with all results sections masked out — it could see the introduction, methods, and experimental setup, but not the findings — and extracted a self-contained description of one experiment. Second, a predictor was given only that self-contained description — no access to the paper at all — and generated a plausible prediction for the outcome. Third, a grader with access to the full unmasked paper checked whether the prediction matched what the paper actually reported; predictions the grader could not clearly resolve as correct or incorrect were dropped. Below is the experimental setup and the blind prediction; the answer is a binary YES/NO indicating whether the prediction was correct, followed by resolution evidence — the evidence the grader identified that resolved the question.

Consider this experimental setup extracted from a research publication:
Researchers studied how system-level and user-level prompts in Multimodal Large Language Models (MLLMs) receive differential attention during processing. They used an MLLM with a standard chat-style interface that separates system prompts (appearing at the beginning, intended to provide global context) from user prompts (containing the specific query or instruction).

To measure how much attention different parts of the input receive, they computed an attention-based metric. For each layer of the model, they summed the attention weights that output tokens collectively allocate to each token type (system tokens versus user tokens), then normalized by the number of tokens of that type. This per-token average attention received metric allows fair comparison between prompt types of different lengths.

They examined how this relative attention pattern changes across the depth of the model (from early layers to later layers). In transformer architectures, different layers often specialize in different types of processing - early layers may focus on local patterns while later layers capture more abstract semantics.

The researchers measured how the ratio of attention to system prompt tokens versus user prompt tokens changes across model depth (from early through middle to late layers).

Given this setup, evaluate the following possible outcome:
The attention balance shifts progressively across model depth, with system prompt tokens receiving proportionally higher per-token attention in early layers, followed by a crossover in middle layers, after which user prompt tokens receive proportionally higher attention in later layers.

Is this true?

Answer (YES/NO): NO